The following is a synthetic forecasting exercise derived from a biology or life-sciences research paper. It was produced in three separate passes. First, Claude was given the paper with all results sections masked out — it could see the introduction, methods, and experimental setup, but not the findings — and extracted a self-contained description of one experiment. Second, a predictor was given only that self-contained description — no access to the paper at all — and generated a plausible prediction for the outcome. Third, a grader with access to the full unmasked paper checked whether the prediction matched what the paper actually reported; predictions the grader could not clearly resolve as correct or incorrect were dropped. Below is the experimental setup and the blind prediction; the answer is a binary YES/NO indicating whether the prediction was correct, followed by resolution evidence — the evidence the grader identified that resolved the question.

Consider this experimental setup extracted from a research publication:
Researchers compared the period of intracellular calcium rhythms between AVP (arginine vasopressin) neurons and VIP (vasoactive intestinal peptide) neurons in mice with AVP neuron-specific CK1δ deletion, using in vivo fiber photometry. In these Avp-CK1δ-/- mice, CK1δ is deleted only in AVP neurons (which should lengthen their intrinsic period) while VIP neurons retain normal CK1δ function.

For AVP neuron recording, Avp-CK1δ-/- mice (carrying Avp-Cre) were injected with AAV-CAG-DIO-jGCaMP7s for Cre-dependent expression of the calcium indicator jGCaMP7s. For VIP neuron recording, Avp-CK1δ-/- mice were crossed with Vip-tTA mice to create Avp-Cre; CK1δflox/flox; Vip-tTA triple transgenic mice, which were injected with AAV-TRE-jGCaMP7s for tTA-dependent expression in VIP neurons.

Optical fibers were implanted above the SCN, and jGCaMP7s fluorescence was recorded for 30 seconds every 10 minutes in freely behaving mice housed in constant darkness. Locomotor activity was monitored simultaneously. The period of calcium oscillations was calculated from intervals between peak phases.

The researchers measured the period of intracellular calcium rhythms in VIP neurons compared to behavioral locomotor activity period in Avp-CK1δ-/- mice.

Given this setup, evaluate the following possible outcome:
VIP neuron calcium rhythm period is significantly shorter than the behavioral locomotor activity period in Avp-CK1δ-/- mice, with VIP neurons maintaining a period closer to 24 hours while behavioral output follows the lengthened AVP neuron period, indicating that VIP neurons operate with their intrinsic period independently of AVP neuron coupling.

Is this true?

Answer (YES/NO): NO